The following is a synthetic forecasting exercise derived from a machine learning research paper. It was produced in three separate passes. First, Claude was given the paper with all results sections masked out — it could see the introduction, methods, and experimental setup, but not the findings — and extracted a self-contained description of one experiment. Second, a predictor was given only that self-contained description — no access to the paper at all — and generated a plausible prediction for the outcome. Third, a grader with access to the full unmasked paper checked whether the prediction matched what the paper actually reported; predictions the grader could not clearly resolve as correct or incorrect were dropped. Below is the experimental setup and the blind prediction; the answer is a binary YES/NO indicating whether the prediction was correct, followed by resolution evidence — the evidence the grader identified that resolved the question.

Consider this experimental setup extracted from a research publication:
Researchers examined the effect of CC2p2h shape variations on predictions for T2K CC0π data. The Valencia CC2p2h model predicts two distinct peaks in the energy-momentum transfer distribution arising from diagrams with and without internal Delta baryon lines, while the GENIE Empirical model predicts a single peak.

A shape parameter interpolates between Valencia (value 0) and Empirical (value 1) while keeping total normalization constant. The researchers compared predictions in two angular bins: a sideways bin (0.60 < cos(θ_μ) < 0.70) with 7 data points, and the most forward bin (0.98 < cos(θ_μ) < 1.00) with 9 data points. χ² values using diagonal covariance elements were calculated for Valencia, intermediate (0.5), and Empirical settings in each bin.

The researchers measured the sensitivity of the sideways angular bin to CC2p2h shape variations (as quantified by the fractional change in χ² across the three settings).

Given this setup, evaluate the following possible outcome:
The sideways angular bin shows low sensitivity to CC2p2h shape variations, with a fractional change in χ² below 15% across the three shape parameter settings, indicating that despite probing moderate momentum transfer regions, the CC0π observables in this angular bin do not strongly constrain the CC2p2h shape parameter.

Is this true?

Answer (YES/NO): YES